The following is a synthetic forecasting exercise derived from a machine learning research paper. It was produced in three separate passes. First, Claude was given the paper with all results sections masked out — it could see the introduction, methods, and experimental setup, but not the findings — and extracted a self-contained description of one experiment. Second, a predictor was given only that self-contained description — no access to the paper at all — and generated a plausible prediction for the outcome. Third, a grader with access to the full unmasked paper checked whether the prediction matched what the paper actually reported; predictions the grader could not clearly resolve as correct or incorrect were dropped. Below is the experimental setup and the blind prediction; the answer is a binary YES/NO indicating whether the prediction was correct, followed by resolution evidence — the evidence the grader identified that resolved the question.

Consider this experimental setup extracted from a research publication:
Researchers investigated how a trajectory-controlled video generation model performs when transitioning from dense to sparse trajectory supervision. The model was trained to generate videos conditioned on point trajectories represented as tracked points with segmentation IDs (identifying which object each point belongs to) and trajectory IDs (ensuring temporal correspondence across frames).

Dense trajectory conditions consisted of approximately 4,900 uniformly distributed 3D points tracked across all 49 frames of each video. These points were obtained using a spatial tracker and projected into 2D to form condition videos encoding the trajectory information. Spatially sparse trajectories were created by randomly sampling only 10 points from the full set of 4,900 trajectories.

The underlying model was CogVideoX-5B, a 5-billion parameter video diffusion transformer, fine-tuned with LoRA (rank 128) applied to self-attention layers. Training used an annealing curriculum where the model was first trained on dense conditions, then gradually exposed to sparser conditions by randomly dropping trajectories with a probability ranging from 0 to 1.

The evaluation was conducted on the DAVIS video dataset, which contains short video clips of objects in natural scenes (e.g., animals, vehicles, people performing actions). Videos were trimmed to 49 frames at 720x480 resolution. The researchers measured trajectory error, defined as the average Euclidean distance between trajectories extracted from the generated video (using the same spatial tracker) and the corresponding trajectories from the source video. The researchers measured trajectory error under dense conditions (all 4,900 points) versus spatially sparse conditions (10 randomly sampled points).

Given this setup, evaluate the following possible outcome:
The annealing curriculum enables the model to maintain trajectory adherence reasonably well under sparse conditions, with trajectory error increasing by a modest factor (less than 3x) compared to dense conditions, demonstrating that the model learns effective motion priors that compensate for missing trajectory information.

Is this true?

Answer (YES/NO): YES